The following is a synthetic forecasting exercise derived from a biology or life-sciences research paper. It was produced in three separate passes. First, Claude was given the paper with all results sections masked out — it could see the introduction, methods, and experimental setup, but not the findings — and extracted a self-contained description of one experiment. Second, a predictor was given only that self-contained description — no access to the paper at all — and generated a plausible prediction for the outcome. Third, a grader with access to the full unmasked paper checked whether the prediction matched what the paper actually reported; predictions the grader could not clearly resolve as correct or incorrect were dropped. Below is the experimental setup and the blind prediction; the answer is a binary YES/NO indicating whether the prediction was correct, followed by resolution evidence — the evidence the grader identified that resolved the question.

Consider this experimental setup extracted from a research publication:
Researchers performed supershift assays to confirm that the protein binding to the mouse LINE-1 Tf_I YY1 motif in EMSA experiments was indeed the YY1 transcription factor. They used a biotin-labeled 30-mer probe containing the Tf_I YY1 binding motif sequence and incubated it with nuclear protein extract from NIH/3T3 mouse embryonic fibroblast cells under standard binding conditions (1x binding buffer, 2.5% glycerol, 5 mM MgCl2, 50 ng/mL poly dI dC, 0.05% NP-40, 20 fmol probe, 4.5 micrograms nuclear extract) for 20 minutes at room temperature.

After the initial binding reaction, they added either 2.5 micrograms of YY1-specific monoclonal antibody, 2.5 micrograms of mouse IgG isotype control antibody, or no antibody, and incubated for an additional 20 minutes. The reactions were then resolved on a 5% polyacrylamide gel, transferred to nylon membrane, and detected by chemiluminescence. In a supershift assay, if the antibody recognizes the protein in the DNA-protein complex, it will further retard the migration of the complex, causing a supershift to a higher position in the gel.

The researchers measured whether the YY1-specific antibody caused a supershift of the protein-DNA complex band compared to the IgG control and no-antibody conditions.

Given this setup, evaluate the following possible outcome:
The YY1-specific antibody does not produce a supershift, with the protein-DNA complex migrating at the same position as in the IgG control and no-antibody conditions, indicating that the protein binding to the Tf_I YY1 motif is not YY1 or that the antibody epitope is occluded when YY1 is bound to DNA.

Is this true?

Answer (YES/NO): NO